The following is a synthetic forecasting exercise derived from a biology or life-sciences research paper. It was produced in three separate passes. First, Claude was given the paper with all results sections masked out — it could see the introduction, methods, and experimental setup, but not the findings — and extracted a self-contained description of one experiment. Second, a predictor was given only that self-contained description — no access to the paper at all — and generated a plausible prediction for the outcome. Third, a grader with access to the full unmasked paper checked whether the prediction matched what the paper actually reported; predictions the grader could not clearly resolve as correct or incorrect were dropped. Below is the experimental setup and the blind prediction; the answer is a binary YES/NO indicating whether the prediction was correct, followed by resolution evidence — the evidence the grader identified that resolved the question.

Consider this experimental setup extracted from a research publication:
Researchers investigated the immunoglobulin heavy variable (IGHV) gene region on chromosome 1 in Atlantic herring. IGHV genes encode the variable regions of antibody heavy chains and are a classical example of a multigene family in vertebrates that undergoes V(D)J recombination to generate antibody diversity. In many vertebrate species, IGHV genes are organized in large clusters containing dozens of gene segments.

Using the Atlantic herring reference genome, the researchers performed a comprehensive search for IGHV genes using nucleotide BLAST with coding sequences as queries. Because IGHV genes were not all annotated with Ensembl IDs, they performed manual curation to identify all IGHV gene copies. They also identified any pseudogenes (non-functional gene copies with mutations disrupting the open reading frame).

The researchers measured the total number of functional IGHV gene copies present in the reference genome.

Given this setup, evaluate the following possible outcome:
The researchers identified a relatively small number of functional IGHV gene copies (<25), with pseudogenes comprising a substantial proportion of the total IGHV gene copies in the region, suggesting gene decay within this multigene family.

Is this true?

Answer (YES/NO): NO